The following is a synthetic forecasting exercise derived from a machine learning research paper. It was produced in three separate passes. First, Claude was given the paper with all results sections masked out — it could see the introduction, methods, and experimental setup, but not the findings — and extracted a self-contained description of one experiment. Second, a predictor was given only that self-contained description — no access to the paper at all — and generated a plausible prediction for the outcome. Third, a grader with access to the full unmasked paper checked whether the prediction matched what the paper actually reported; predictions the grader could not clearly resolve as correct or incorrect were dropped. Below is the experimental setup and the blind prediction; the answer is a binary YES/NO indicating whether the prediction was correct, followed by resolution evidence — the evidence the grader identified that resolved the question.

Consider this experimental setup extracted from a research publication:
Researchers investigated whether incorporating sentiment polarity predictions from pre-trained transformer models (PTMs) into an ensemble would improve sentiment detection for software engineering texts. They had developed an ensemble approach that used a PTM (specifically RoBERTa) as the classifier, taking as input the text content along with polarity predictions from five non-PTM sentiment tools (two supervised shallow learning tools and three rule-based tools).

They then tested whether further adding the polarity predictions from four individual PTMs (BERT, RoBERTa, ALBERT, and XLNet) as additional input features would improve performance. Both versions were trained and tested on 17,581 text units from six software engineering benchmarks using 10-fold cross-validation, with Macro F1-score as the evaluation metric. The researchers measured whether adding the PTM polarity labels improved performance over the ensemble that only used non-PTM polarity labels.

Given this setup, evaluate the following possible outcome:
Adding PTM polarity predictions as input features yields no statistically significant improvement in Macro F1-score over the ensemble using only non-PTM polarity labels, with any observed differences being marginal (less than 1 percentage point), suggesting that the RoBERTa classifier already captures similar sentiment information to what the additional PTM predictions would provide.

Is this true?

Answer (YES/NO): YES